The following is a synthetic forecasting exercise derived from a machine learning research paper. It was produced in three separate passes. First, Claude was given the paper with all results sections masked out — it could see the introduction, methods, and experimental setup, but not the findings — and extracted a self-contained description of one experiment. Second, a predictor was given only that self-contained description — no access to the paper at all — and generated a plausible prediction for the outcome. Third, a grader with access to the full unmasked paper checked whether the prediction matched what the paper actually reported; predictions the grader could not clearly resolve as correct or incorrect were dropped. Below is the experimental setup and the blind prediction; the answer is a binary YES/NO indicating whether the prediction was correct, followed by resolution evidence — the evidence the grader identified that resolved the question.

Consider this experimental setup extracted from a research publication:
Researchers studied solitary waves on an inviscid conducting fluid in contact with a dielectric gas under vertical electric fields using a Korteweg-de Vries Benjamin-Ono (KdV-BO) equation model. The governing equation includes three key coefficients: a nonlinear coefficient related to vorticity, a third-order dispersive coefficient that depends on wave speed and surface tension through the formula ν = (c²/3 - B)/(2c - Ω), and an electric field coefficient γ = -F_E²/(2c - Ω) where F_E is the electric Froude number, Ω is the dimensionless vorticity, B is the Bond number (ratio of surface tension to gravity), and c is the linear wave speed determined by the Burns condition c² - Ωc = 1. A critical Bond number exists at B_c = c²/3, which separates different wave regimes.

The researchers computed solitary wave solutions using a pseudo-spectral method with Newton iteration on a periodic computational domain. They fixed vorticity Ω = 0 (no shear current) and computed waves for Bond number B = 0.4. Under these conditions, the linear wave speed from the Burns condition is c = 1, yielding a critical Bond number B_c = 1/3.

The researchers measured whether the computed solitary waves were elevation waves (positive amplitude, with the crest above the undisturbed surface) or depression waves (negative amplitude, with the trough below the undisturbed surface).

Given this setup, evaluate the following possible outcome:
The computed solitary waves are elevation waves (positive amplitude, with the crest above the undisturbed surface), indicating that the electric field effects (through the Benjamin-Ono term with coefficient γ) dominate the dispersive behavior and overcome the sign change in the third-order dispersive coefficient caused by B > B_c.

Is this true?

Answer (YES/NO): NO